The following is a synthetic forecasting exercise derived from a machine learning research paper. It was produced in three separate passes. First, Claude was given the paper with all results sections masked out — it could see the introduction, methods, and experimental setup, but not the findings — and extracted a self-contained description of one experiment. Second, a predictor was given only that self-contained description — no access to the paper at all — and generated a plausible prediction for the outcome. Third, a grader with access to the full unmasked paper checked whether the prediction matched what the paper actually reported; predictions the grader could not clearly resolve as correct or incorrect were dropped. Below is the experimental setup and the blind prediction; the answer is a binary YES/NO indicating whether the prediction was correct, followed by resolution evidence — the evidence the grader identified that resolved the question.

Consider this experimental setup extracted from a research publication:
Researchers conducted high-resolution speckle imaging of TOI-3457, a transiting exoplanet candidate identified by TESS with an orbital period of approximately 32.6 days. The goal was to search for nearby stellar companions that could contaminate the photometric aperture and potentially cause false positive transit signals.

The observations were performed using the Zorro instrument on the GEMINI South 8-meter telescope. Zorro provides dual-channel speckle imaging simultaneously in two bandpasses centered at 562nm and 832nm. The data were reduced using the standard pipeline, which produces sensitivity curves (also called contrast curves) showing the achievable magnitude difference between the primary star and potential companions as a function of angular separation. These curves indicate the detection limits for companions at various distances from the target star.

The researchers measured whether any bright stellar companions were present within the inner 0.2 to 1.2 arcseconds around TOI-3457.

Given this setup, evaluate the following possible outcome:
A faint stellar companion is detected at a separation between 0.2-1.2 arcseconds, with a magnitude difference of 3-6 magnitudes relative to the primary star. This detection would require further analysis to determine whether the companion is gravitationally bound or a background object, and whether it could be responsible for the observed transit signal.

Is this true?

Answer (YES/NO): NO